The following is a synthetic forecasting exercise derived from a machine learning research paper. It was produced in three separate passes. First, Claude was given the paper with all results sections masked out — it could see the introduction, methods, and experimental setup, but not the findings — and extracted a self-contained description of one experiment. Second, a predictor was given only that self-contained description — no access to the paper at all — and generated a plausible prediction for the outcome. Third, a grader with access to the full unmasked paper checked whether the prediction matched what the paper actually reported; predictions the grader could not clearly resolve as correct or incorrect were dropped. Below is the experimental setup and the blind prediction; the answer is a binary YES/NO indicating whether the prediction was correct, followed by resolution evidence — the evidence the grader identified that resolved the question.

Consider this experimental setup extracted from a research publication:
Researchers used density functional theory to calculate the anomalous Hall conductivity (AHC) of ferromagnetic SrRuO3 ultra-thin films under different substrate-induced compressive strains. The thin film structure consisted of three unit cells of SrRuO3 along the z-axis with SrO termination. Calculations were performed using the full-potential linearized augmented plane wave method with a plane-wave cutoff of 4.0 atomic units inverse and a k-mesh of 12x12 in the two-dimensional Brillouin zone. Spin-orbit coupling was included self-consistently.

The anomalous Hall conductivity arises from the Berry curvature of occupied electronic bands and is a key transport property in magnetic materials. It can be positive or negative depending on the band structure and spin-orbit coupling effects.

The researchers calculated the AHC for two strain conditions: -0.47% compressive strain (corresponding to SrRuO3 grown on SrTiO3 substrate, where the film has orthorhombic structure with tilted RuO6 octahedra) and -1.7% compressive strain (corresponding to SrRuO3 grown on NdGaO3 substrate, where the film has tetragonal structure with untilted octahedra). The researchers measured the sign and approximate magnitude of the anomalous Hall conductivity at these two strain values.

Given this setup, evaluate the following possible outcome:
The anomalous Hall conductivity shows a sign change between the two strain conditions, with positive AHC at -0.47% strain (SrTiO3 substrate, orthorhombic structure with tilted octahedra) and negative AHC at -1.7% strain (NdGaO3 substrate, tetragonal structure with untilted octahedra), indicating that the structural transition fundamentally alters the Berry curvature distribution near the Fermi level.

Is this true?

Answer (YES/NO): NO